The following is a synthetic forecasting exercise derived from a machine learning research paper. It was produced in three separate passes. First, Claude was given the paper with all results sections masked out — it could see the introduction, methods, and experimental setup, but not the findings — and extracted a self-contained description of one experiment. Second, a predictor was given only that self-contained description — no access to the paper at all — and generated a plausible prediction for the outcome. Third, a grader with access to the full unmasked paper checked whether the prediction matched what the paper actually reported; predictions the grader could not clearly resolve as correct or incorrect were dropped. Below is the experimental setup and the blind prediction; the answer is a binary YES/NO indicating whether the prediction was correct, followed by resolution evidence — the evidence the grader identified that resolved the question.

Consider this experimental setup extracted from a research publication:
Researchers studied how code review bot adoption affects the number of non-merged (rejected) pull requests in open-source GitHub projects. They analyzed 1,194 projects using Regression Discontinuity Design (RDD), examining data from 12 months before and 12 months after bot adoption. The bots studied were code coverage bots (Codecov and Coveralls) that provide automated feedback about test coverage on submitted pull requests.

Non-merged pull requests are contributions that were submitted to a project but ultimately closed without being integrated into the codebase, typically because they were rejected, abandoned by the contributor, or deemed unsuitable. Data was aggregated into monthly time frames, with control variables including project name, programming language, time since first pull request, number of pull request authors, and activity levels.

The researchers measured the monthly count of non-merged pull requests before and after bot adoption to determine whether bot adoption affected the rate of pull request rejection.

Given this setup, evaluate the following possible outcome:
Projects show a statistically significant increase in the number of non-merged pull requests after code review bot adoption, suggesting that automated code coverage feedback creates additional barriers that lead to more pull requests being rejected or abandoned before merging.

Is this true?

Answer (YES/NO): NO